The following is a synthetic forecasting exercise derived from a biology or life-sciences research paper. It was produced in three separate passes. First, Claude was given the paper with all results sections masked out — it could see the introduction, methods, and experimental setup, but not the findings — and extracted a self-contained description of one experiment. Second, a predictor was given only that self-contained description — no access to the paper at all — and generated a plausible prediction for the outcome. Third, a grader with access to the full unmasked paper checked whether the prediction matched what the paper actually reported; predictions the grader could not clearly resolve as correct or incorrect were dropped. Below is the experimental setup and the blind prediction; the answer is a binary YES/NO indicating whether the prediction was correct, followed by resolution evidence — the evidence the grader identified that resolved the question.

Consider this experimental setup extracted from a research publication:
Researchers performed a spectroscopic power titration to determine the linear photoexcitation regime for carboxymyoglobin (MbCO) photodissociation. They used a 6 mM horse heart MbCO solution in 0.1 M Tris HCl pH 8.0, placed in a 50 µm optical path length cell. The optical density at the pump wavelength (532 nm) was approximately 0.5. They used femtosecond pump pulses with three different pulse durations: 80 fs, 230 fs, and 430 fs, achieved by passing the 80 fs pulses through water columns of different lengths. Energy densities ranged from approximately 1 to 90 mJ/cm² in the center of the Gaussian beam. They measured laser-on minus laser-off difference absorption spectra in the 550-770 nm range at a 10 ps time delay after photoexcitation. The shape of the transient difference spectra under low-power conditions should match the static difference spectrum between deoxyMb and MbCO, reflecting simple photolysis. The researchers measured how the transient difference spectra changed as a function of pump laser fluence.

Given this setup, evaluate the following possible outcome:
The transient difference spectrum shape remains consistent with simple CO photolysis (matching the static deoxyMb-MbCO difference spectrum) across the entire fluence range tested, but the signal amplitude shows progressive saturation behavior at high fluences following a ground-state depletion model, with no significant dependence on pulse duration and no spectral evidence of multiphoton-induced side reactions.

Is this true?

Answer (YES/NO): NO